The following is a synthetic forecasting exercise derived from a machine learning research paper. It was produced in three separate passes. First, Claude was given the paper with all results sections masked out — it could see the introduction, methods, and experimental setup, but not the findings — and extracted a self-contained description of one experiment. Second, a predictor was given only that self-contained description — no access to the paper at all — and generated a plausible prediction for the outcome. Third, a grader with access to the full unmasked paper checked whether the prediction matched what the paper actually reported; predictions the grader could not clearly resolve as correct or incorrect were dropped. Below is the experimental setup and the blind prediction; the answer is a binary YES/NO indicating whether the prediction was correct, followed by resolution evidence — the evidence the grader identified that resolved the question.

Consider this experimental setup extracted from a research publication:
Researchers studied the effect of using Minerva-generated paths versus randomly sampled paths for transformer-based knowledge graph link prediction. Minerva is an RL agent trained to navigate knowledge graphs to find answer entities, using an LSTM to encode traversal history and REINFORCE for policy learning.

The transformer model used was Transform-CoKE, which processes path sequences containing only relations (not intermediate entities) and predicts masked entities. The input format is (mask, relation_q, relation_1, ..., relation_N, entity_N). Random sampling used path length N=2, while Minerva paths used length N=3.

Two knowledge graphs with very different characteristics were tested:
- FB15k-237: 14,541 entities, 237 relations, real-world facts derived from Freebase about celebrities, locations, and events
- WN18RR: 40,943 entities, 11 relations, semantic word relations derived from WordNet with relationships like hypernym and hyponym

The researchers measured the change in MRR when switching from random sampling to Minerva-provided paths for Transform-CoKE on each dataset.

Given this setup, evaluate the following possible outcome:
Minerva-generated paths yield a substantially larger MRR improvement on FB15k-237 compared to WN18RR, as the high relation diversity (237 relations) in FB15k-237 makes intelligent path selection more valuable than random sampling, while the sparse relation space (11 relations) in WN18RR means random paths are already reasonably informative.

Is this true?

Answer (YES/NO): NO